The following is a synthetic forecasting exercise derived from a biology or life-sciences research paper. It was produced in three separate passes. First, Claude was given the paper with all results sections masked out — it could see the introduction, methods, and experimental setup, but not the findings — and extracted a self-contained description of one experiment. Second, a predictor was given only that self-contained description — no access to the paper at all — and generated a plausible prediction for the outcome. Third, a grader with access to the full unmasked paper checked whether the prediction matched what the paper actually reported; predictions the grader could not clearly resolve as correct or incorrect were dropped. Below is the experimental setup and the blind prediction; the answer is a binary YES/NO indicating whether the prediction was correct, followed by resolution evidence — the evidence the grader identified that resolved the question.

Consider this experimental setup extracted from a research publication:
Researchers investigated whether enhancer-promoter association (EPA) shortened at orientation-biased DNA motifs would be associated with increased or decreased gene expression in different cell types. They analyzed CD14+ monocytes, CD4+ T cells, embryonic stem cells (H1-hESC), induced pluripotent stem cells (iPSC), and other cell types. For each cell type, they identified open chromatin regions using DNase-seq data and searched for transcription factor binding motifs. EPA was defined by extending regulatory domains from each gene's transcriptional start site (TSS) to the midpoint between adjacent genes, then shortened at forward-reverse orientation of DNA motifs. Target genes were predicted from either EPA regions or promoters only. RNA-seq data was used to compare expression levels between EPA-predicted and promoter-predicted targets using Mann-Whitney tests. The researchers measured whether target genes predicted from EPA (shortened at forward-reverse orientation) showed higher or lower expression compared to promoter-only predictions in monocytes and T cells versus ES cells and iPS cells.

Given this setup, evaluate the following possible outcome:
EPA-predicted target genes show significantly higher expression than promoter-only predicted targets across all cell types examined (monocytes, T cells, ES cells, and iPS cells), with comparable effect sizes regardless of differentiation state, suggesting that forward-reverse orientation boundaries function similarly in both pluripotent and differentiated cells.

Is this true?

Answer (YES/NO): NO